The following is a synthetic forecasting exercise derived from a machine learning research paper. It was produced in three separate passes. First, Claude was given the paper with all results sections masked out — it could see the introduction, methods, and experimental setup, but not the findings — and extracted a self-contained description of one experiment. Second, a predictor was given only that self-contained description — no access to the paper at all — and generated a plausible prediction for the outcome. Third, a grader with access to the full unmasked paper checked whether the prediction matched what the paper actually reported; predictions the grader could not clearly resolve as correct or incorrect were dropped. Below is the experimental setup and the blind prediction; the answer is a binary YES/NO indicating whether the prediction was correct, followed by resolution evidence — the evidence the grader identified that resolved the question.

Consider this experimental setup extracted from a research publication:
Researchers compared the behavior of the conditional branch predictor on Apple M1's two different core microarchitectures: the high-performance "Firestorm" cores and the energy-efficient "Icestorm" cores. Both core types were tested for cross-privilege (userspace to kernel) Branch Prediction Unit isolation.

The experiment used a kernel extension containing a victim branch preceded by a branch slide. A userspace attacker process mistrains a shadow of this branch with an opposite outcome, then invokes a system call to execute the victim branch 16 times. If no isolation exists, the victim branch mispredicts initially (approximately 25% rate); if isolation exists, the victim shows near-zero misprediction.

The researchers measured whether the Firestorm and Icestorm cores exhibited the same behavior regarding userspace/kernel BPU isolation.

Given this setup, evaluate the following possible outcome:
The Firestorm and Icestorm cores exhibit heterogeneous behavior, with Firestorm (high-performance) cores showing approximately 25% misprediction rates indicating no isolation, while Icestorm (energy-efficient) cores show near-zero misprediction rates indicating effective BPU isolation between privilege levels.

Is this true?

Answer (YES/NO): YES